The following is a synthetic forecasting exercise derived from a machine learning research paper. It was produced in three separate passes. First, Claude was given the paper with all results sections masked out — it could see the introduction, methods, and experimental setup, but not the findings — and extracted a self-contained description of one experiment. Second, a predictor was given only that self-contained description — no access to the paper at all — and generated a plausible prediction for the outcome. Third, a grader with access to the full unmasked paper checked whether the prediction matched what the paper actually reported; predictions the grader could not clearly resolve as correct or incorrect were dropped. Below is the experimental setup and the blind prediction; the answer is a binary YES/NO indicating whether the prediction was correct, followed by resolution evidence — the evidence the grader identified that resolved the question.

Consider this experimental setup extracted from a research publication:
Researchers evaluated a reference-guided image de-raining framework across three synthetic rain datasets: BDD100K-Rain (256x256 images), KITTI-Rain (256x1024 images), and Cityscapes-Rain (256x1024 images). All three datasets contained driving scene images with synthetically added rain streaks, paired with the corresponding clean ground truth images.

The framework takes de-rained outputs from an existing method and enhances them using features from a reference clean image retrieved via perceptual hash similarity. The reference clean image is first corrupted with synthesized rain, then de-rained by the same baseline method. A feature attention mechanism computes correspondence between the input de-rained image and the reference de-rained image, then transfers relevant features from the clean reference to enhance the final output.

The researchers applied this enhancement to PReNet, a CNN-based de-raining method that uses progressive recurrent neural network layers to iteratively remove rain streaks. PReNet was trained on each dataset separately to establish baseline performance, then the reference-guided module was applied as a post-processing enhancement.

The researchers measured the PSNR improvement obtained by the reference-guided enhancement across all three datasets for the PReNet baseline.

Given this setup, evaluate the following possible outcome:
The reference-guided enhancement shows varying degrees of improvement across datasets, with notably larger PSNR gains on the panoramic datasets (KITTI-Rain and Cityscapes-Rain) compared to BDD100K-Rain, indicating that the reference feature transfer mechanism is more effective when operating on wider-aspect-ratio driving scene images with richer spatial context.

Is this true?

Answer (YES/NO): NO